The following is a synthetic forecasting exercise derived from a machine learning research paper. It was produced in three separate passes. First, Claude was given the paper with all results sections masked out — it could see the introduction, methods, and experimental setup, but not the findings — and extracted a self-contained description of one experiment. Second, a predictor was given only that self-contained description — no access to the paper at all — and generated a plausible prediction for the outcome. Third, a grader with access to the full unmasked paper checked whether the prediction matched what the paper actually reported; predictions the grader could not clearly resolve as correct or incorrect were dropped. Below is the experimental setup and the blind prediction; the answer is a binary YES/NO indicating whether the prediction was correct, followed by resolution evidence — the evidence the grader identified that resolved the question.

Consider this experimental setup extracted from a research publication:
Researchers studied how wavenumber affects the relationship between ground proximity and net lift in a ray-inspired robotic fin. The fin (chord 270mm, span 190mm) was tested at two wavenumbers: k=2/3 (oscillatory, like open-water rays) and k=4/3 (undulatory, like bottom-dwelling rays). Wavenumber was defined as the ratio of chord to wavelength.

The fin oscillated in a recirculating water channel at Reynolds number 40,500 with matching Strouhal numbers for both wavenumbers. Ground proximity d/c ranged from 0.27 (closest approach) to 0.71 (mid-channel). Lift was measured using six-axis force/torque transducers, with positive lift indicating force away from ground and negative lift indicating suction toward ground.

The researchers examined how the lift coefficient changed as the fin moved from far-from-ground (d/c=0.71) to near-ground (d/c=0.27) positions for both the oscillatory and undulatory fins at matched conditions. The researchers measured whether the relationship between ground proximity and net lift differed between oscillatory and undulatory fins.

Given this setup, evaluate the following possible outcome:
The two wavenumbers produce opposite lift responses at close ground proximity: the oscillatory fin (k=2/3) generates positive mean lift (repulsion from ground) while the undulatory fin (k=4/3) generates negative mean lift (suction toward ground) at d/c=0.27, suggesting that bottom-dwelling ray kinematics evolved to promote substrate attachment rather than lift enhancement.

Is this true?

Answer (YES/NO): NO